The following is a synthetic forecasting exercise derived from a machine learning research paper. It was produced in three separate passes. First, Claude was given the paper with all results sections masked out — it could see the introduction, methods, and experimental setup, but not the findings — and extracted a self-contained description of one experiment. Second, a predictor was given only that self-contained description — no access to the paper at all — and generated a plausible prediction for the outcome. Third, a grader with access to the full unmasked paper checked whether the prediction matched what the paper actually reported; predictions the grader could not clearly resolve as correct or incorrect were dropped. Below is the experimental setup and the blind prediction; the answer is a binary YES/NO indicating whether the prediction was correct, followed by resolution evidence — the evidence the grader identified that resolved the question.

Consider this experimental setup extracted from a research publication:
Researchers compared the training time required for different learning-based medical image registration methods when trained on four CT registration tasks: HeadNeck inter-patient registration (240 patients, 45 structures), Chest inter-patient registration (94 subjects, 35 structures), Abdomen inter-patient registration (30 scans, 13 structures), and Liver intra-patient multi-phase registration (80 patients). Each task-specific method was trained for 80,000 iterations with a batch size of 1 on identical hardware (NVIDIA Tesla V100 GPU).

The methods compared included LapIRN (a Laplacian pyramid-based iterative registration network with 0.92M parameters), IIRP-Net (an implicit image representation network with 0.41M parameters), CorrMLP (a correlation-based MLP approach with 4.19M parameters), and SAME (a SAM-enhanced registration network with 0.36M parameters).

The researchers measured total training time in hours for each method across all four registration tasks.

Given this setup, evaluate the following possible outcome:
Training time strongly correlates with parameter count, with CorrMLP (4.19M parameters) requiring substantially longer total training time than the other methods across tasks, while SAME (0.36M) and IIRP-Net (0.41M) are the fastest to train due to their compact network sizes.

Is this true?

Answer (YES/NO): NO